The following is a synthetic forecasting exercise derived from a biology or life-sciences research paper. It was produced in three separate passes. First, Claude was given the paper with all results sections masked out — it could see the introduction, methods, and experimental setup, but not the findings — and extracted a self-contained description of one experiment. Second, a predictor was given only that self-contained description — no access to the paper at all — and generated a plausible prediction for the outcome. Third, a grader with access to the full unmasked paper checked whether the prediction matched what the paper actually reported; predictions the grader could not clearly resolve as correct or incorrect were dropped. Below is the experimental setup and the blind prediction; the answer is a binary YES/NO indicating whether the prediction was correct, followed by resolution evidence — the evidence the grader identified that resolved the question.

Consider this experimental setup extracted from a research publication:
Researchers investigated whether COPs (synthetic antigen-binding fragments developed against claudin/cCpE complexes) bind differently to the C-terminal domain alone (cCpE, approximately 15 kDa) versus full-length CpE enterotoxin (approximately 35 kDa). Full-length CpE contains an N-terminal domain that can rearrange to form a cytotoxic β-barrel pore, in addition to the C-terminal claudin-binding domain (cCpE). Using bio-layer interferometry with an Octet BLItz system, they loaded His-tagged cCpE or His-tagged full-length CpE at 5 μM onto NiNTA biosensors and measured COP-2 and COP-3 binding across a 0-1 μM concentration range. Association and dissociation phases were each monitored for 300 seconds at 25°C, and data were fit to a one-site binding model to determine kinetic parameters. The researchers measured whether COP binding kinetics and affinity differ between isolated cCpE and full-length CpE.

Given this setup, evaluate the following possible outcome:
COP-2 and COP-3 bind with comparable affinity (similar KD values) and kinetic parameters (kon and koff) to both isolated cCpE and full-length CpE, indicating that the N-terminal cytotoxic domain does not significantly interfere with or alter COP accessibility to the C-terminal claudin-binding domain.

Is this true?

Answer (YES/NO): NO